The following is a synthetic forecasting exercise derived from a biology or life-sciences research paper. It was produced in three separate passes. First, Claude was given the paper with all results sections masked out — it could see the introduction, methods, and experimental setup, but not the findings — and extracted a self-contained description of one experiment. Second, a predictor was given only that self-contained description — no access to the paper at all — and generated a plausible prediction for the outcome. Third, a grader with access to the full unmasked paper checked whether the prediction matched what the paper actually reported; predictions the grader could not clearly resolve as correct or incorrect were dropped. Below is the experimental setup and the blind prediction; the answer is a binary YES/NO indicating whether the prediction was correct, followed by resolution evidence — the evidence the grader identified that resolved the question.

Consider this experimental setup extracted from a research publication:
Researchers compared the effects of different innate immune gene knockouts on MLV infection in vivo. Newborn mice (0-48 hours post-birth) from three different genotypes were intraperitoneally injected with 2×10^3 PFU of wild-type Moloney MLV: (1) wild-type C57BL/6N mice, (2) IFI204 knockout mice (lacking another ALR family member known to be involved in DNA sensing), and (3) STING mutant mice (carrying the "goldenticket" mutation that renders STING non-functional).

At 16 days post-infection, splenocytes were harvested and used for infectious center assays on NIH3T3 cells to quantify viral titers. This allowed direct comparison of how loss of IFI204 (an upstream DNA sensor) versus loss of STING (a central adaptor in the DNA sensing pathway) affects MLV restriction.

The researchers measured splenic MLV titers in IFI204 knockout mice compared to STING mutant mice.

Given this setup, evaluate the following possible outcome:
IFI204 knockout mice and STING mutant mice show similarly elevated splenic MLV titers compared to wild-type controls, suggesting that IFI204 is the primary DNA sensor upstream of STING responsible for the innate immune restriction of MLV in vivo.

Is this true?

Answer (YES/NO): NO